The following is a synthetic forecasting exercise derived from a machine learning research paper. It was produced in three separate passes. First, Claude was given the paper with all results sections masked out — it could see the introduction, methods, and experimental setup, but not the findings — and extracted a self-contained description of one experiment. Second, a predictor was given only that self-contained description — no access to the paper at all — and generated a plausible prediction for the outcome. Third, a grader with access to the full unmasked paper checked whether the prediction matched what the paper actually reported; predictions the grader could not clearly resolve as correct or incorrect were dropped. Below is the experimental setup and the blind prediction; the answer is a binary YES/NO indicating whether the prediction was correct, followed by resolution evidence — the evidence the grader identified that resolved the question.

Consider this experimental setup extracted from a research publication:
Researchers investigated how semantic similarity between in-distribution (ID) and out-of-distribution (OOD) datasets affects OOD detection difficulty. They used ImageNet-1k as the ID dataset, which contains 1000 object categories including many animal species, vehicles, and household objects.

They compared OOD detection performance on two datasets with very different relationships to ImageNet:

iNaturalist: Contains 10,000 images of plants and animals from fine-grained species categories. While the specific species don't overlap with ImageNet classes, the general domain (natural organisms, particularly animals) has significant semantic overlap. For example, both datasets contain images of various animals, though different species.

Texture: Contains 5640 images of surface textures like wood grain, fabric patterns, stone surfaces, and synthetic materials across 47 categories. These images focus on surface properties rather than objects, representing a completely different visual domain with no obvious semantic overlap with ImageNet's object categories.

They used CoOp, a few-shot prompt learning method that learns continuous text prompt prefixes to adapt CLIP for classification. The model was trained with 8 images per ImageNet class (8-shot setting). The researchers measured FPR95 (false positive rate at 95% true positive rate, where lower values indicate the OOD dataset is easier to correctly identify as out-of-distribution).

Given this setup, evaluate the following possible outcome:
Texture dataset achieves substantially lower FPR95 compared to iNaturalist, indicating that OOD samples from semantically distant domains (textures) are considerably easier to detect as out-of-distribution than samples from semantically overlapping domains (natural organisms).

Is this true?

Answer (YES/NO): NO